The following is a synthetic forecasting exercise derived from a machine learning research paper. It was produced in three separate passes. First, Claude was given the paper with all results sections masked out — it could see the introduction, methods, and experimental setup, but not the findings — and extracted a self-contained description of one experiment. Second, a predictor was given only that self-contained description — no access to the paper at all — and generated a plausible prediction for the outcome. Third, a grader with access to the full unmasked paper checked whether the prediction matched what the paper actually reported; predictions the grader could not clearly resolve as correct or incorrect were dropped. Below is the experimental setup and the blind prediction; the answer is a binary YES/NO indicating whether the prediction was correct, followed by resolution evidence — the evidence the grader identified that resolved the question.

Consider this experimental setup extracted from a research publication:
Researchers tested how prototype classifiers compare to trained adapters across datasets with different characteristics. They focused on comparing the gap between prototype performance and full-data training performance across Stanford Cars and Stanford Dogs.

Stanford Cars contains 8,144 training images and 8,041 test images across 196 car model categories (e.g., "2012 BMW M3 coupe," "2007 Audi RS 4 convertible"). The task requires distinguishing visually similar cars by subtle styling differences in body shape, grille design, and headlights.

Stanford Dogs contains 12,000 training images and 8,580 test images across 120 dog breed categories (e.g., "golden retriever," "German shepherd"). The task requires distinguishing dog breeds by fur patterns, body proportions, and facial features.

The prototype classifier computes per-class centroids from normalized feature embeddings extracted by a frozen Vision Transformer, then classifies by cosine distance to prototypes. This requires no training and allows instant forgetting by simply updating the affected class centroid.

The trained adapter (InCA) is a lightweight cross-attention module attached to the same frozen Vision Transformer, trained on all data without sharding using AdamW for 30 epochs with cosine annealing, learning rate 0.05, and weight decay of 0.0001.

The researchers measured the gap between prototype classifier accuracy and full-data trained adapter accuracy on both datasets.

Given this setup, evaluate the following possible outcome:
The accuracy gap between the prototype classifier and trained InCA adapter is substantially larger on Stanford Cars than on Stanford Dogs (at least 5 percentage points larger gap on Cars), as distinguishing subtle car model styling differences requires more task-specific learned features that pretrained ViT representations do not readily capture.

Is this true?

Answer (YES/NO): YES